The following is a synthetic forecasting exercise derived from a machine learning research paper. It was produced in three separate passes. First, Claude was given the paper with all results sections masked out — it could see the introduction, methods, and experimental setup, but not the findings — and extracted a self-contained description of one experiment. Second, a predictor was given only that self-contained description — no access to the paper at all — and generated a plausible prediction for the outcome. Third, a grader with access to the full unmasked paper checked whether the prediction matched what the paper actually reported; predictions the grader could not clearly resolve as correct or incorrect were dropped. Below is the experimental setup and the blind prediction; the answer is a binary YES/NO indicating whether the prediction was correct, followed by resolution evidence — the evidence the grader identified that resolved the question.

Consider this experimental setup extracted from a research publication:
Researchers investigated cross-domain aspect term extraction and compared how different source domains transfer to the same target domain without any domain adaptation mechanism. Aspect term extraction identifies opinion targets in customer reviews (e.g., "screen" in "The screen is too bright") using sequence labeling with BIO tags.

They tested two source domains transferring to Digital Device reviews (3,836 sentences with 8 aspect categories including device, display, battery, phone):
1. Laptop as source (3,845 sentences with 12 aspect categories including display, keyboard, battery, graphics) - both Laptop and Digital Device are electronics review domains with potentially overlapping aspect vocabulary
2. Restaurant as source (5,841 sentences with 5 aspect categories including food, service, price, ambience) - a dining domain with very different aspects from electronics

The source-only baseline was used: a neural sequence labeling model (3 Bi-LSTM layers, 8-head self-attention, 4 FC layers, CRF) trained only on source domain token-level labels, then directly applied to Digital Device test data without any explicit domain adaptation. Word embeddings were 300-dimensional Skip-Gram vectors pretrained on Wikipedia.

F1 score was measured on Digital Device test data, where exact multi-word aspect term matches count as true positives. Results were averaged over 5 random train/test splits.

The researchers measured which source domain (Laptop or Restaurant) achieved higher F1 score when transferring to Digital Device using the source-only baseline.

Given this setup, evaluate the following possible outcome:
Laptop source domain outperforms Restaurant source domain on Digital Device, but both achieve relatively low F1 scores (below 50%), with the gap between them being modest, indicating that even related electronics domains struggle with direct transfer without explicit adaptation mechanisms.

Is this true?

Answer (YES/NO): NO